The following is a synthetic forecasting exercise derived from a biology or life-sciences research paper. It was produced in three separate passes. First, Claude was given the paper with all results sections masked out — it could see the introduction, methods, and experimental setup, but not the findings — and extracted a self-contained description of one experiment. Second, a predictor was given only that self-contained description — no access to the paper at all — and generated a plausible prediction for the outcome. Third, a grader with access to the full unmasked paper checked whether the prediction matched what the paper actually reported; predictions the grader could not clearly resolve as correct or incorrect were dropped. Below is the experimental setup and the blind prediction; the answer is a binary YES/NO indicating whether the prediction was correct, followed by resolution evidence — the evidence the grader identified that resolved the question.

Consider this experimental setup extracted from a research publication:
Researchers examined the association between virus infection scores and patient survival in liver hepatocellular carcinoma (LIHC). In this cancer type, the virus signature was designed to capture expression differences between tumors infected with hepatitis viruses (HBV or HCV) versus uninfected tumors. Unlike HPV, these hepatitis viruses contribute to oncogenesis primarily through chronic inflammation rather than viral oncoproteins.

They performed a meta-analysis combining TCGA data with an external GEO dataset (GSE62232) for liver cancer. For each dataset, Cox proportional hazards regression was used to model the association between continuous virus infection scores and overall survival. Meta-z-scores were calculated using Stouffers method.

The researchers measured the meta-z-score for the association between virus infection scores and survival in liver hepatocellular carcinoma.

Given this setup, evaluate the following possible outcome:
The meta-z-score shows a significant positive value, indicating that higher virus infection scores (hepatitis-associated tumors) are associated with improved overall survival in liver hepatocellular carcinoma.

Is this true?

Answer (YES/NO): NO